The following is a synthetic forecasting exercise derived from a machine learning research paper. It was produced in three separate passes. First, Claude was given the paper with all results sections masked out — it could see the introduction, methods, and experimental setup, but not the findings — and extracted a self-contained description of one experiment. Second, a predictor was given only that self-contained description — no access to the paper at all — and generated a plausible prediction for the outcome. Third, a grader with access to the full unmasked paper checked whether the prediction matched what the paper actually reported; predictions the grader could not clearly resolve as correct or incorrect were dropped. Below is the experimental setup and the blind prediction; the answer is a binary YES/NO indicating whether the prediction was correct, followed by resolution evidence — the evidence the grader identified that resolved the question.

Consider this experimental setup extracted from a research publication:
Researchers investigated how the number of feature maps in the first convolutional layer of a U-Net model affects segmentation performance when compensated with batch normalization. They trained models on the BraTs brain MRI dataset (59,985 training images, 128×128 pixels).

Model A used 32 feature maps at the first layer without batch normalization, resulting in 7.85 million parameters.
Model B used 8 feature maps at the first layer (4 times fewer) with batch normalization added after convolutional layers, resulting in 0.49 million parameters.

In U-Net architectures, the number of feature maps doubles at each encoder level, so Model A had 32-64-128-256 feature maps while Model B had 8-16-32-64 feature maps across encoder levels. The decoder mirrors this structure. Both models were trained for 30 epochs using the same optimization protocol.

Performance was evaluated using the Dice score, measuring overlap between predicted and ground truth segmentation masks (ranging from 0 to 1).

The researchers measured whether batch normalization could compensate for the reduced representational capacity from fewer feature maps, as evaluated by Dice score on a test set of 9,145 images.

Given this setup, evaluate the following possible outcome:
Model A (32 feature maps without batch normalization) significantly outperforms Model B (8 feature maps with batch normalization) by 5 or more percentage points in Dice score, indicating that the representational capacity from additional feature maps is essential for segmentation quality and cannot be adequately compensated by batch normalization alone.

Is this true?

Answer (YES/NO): NO